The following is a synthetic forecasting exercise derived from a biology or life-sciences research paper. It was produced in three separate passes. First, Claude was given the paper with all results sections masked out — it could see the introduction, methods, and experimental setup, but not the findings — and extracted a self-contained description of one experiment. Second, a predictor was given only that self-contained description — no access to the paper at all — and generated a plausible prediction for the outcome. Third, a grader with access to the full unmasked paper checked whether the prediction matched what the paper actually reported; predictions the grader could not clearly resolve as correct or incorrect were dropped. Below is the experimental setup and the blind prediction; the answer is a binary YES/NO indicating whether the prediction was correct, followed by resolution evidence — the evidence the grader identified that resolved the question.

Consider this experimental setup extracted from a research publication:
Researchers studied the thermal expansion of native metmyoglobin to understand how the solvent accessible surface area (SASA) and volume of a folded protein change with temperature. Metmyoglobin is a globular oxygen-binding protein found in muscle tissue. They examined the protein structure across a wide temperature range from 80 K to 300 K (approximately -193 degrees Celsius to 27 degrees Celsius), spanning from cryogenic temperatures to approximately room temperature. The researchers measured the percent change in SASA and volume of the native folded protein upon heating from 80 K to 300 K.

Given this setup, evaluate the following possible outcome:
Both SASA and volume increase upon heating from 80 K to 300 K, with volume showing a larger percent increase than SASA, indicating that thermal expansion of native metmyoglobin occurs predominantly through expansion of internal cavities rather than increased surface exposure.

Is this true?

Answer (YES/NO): NO